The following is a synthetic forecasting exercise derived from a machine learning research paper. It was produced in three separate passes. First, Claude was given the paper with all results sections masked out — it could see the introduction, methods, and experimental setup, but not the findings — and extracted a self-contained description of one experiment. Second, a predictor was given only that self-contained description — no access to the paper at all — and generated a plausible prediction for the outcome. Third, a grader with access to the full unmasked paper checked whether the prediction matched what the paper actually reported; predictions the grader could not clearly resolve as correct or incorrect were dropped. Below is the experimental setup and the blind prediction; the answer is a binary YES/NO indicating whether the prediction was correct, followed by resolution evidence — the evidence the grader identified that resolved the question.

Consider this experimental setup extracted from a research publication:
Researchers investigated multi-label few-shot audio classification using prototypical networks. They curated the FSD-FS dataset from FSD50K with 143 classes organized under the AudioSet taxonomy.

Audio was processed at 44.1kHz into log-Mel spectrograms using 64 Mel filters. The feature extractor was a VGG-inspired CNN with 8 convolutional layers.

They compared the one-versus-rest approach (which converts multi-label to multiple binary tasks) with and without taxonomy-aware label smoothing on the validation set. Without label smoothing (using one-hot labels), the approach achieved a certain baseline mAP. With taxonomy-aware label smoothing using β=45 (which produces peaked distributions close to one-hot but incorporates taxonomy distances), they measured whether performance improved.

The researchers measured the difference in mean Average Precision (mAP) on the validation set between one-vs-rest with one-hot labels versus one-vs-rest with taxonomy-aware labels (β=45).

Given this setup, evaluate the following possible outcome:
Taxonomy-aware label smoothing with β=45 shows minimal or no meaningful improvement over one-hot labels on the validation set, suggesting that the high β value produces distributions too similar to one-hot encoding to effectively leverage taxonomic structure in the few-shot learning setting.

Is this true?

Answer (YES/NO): NO